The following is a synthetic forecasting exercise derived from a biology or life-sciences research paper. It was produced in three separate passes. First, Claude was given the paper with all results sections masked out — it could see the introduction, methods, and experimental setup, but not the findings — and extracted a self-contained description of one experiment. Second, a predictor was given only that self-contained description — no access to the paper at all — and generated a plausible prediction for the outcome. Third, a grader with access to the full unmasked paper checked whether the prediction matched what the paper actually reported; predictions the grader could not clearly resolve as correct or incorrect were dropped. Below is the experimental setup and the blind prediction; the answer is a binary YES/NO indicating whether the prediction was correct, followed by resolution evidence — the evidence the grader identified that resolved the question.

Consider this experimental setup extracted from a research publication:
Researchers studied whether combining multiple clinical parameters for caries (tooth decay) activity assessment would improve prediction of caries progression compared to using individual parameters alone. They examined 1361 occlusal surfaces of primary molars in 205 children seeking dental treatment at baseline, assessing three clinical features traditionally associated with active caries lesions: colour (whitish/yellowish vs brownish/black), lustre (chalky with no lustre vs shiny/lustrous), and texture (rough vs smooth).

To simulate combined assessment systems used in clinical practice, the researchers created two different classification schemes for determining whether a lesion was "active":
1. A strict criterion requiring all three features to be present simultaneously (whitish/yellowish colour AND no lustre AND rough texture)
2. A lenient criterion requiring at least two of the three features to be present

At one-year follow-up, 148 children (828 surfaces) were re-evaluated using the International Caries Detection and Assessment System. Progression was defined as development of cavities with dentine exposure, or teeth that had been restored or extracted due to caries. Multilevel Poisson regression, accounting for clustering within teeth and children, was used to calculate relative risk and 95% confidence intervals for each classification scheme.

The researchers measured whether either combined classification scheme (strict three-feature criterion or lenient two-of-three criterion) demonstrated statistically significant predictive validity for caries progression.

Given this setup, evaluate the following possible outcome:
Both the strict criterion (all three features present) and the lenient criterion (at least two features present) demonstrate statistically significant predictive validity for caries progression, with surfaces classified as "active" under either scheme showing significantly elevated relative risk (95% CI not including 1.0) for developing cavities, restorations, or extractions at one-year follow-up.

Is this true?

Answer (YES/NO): NO